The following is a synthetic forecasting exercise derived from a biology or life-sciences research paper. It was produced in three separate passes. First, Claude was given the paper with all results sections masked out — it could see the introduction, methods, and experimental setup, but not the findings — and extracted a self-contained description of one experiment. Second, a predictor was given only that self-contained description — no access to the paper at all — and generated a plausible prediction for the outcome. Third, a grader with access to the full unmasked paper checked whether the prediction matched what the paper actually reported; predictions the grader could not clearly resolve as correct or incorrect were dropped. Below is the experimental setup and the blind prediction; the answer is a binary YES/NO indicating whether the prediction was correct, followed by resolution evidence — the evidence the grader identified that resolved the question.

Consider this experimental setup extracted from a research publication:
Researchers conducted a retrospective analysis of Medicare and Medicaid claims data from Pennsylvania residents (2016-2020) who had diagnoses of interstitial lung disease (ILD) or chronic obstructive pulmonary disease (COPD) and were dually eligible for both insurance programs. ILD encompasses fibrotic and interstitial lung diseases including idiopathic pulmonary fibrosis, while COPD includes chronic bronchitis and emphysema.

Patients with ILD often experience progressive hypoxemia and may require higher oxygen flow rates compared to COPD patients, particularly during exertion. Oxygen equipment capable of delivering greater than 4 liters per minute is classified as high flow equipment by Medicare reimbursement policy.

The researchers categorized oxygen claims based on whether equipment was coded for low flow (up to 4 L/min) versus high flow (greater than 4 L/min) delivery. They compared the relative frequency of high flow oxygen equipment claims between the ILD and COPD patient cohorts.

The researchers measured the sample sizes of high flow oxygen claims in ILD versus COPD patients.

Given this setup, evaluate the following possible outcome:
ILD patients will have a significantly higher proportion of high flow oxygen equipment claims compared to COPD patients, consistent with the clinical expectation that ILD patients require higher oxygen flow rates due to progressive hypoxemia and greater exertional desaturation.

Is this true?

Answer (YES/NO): YES